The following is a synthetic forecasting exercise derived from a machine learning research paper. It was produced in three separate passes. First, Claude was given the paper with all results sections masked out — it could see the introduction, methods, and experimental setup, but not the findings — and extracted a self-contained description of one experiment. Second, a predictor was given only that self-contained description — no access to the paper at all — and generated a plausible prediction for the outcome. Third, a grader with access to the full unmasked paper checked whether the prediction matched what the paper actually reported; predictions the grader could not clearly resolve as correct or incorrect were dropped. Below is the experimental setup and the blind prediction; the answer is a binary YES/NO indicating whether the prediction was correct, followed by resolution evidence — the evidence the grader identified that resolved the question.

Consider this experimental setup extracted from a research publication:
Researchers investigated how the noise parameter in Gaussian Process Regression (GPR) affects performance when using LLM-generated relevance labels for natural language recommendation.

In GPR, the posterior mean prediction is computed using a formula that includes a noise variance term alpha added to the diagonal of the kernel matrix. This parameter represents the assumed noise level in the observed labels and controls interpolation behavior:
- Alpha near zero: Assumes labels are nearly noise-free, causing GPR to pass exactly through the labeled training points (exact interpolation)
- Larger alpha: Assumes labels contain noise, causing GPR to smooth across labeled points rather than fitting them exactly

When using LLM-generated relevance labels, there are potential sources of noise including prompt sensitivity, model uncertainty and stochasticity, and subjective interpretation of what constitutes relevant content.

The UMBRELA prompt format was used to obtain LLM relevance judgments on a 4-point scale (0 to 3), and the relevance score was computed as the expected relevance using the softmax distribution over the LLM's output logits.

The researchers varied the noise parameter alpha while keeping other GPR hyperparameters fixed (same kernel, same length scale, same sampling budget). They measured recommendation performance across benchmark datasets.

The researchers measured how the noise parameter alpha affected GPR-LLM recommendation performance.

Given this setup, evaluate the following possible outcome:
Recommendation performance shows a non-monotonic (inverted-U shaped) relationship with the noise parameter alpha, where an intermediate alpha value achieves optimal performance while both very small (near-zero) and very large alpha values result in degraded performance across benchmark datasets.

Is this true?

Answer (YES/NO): YES